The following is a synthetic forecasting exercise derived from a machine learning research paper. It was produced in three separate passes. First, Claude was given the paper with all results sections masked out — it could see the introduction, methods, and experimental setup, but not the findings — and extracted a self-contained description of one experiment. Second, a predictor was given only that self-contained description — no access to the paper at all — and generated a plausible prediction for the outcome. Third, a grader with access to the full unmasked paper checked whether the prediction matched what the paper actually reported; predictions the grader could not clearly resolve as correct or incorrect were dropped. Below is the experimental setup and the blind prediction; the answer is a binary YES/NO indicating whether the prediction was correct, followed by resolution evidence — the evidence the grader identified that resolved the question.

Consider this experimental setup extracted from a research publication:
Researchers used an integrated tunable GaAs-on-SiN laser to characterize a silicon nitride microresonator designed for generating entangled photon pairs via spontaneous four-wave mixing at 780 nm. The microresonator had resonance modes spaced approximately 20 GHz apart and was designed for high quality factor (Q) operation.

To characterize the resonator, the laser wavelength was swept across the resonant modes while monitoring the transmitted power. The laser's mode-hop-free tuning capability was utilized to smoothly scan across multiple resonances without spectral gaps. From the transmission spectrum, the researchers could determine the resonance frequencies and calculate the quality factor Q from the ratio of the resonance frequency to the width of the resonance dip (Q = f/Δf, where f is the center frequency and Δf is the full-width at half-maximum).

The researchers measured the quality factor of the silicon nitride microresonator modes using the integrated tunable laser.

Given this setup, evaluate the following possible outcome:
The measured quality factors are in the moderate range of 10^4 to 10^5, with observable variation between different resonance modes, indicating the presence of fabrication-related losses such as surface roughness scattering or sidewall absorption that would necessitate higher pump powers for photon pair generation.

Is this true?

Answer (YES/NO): NO